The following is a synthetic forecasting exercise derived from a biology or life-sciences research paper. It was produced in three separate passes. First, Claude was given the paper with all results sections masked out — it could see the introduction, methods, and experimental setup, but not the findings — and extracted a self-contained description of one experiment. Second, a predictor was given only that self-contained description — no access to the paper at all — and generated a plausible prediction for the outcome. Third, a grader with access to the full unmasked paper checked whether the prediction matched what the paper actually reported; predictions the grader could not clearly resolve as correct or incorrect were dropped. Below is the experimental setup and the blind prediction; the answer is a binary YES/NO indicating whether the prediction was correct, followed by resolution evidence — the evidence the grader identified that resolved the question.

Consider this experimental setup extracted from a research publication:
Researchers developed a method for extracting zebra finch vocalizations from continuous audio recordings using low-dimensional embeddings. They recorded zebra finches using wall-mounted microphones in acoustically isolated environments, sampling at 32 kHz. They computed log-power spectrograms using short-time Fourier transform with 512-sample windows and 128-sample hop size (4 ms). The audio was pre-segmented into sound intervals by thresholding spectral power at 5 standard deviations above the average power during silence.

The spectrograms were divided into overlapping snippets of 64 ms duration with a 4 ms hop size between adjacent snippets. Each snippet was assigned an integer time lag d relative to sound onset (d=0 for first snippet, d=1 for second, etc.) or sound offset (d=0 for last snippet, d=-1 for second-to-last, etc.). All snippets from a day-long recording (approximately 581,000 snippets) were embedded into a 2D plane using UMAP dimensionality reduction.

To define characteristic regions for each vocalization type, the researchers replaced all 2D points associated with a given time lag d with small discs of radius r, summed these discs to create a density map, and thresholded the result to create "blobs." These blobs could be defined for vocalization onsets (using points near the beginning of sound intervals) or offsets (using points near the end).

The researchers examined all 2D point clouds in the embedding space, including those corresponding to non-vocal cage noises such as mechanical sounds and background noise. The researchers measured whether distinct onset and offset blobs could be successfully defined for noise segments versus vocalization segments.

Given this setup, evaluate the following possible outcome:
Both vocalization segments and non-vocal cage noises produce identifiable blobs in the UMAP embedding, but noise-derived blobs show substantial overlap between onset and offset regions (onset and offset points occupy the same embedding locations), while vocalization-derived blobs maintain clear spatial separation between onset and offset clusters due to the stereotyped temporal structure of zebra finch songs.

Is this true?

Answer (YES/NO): NO